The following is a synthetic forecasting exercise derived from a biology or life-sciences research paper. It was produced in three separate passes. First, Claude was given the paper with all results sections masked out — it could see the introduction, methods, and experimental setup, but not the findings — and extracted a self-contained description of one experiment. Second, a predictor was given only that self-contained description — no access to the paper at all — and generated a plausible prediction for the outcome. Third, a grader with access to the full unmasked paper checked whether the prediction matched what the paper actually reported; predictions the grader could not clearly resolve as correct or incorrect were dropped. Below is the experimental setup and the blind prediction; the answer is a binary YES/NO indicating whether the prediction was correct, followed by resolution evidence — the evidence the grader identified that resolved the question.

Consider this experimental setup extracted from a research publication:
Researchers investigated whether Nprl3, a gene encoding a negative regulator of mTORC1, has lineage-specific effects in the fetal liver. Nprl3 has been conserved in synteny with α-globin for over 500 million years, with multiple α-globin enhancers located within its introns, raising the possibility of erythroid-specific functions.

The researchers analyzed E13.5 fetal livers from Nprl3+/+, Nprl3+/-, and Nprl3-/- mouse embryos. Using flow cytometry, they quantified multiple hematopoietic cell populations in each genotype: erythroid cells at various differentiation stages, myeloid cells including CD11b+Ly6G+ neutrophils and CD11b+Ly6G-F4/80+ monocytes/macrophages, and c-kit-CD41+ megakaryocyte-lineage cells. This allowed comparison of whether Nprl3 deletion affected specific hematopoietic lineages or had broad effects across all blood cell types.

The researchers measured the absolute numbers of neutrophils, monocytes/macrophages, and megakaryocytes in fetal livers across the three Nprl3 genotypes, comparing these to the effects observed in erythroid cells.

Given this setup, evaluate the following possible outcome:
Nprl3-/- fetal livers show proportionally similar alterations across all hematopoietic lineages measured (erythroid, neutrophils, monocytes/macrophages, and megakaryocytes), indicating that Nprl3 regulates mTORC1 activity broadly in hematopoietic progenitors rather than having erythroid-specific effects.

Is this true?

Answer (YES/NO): NO